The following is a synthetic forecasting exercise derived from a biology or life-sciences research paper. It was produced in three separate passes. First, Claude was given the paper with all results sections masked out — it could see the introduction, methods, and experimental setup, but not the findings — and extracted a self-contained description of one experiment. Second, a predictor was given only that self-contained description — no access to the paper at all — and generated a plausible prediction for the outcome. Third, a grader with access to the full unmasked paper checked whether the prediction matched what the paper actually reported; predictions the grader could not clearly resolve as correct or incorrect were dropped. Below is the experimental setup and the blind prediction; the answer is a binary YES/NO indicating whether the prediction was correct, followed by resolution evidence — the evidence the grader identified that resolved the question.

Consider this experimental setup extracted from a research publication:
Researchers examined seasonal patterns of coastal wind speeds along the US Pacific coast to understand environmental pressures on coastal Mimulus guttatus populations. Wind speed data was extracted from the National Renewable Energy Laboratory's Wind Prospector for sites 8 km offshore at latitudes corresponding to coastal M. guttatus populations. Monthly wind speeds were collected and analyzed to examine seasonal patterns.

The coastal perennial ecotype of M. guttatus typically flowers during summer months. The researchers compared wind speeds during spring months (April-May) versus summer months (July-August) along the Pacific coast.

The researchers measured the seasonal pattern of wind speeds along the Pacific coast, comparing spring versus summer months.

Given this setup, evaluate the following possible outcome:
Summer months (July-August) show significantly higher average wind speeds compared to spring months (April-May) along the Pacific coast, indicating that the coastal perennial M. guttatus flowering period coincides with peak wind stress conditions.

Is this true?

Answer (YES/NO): NO